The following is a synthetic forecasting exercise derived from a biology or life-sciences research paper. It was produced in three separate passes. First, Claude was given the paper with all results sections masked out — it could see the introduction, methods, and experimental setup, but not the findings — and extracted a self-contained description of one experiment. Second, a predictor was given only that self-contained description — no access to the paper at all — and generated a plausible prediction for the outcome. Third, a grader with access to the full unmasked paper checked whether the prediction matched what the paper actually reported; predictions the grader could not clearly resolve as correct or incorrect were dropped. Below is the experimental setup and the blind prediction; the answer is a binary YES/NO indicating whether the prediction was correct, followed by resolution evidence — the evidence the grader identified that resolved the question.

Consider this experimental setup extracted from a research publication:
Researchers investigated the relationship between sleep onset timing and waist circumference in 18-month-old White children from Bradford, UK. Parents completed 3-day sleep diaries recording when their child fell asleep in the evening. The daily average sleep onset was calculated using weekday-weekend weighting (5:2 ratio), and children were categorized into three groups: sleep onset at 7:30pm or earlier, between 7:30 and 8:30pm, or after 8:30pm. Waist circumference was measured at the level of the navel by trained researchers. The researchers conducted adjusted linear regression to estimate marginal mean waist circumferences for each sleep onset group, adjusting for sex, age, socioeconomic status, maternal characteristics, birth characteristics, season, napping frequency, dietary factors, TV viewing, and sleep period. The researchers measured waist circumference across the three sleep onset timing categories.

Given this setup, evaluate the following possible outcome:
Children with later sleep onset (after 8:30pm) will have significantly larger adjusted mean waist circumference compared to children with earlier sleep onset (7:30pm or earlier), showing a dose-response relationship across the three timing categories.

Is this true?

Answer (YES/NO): NO